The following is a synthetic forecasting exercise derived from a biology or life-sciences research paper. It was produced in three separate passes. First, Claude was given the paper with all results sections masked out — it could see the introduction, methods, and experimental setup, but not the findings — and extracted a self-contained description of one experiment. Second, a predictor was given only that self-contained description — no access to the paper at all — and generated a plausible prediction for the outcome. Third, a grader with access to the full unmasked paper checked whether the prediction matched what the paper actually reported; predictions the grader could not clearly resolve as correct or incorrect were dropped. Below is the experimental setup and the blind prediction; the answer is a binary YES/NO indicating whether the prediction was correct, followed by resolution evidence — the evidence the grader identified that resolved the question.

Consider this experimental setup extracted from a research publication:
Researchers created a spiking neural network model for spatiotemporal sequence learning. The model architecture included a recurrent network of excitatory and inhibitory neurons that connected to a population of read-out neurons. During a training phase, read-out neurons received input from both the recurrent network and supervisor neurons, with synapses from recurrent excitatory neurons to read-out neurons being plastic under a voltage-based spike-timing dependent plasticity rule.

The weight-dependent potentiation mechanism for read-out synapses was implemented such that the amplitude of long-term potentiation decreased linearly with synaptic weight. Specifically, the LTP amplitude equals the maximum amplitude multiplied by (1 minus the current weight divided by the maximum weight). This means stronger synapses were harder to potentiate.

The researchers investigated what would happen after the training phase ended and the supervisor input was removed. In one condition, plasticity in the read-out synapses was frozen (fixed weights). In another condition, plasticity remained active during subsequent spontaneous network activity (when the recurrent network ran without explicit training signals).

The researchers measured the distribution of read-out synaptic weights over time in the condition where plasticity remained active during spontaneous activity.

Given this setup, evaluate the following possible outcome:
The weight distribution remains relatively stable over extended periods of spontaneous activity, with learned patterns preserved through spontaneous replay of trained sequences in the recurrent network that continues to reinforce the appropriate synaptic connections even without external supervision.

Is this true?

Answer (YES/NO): NO